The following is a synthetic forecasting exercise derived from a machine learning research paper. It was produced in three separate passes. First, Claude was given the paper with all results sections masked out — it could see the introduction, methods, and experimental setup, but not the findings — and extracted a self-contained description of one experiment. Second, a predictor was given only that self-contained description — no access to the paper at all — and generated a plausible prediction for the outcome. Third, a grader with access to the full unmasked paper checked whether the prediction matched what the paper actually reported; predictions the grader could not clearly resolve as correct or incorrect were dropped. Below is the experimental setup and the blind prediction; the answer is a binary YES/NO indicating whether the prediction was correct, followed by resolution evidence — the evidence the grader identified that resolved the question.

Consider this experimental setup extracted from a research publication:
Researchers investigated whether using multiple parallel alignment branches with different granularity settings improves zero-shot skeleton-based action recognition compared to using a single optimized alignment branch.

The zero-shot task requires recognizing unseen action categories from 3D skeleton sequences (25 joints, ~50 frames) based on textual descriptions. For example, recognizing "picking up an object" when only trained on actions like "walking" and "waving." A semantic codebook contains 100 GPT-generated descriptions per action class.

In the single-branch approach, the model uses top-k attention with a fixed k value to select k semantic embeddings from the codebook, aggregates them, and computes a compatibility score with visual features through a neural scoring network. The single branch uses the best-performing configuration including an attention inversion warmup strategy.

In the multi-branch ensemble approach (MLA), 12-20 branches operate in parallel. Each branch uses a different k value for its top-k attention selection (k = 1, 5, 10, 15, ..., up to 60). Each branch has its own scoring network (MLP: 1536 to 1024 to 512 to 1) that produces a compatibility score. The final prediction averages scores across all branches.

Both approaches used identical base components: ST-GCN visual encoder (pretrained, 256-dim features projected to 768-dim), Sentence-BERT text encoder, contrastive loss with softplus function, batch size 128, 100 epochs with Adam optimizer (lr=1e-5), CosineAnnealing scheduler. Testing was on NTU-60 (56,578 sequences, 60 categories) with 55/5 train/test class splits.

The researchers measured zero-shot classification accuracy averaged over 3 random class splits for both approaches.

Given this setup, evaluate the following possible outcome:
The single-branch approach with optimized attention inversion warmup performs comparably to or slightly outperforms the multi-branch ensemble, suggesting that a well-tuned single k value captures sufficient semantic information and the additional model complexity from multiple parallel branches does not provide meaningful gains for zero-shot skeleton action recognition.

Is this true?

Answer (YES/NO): NO